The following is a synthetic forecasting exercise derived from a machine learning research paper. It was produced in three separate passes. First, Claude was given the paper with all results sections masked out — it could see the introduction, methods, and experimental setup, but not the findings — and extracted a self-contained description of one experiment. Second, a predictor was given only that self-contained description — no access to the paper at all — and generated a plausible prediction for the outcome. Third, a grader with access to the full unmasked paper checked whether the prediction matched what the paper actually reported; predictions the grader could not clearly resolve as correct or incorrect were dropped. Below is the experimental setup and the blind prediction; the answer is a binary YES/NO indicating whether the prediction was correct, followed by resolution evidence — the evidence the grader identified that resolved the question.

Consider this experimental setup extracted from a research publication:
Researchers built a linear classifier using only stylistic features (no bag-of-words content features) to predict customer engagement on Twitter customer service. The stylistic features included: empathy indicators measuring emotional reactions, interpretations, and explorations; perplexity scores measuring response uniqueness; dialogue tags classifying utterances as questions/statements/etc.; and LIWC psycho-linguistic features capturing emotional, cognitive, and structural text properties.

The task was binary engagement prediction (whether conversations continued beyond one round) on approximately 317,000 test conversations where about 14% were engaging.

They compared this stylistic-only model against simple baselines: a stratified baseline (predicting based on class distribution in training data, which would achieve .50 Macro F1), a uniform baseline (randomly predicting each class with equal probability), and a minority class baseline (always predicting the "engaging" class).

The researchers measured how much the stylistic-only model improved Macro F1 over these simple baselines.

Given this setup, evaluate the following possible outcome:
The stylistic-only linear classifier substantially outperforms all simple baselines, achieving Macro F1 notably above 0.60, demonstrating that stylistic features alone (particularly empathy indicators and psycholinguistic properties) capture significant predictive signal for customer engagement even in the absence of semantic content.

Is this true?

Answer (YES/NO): NO